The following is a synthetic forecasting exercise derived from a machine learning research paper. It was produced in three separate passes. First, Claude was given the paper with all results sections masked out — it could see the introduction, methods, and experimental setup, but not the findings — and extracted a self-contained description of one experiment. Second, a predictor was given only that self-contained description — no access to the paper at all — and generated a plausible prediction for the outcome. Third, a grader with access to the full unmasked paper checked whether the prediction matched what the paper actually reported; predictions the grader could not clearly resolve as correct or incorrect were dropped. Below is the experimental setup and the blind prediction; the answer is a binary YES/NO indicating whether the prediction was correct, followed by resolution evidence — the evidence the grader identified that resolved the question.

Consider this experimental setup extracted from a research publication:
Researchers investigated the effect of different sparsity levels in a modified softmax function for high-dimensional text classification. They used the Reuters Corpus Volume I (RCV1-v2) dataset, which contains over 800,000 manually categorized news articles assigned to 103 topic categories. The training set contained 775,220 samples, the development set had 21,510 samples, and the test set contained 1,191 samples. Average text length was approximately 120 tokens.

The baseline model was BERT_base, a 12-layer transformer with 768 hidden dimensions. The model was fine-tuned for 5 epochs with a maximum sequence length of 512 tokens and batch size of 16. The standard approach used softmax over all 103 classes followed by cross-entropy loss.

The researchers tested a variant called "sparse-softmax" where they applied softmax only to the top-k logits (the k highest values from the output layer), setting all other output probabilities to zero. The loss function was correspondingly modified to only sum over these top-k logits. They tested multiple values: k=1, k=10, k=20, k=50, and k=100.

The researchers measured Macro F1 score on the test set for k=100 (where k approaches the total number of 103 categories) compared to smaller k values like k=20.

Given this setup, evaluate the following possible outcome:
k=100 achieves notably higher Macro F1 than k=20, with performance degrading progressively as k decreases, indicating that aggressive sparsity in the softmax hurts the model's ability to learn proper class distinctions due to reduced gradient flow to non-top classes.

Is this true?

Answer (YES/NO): NO